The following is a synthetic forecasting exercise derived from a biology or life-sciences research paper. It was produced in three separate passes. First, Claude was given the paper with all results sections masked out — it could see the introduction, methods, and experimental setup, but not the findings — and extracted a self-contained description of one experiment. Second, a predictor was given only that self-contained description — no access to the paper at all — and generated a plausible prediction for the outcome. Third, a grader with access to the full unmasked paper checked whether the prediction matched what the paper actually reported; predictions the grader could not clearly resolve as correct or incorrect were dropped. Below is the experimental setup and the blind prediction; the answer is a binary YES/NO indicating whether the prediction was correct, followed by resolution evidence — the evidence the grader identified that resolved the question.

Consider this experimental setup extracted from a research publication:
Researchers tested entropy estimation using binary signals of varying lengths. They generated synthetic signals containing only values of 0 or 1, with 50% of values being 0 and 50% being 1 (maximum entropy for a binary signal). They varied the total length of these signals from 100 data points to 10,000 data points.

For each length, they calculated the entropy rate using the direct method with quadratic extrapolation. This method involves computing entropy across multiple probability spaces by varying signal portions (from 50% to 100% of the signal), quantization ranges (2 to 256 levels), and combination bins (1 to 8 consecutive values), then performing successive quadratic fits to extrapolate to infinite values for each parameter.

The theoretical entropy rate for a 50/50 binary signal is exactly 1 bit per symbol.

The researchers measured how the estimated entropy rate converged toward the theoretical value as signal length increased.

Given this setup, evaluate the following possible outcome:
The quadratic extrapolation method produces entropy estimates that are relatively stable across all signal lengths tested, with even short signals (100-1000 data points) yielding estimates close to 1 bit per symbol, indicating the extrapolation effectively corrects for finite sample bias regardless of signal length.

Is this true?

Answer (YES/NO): NO